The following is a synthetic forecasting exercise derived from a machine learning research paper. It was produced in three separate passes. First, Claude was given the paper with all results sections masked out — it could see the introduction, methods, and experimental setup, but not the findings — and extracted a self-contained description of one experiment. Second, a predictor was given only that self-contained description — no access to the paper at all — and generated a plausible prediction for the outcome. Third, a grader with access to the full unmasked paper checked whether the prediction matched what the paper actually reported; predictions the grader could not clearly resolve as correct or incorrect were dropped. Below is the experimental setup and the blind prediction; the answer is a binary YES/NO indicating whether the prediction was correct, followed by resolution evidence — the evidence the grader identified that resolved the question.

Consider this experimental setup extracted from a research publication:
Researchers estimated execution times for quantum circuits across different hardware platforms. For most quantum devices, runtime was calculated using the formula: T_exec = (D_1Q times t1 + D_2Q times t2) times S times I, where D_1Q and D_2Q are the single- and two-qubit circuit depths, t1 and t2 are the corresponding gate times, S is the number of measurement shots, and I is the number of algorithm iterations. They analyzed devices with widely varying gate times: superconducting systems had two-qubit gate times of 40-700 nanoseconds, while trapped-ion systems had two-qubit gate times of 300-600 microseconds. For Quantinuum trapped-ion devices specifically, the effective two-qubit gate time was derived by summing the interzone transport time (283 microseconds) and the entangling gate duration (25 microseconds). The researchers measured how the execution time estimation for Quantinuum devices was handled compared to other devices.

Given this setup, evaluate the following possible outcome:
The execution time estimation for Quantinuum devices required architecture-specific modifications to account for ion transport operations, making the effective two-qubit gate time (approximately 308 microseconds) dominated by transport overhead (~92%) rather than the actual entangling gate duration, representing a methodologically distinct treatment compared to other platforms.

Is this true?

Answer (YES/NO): NO